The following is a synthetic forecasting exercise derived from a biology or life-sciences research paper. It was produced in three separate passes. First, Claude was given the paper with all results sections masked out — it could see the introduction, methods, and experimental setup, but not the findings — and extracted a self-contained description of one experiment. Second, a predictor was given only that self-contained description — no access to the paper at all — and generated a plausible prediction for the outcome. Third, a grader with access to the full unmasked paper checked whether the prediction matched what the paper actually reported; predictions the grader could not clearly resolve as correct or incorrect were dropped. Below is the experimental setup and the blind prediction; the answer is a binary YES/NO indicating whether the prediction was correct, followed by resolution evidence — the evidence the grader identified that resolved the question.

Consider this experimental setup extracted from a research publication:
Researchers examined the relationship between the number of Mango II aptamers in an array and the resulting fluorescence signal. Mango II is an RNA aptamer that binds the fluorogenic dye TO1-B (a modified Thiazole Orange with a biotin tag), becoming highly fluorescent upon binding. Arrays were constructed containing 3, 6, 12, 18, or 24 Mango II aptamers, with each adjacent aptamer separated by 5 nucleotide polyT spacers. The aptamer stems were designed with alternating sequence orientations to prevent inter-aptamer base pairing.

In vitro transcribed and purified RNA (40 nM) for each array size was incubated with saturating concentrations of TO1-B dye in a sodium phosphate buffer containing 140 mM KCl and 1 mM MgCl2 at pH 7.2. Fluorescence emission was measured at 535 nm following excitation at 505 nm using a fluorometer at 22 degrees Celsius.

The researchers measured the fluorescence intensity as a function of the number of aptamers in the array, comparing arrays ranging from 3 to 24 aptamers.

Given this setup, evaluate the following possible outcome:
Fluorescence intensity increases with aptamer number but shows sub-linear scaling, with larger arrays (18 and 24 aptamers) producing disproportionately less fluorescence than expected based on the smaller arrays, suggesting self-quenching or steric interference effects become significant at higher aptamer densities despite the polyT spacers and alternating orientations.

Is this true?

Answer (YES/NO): NO